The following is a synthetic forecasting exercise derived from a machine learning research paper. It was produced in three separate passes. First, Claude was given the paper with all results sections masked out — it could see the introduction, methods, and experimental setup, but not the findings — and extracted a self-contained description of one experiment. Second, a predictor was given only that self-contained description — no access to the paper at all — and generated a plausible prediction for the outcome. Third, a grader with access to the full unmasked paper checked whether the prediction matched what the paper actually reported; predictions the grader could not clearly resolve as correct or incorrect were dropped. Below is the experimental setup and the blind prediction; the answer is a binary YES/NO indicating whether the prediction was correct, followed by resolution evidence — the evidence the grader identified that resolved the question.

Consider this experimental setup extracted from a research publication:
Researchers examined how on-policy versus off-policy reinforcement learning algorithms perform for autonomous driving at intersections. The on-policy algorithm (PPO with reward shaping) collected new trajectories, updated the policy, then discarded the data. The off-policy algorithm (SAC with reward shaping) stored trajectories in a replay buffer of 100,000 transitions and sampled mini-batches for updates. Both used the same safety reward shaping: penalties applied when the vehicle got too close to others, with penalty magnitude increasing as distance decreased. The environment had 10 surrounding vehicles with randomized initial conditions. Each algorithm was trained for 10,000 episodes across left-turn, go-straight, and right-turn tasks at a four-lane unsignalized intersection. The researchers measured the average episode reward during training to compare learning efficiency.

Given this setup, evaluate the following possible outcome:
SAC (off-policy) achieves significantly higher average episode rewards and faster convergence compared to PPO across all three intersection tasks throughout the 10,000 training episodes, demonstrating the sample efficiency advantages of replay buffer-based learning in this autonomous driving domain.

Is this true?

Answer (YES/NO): NO